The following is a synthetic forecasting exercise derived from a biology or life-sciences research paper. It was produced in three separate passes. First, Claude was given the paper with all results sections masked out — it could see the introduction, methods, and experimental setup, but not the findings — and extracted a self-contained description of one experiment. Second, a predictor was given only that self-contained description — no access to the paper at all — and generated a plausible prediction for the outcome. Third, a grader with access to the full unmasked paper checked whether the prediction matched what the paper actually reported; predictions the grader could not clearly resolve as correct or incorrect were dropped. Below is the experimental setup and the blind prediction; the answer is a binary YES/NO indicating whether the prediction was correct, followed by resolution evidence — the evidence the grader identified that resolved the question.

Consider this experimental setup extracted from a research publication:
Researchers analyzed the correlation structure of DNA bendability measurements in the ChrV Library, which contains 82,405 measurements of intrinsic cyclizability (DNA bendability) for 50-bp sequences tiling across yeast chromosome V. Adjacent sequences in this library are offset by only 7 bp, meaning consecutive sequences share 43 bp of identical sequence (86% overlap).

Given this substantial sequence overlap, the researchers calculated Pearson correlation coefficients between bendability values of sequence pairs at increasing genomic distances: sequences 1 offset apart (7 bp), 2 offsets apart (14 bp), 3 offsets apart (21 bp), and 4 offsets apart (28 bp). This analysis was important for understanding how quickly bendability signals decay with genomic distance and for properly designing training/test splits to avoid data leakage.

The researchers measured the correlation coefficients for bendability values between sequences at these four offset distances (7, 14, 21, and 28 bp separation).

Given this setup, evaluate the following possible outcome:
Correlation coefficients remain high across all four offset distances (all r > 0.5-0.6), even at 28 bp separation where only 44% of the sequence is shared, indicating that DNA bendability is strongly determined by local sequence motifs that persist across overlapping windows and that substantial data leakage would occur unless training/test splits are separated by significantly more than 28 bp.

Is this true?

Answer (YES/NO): NO